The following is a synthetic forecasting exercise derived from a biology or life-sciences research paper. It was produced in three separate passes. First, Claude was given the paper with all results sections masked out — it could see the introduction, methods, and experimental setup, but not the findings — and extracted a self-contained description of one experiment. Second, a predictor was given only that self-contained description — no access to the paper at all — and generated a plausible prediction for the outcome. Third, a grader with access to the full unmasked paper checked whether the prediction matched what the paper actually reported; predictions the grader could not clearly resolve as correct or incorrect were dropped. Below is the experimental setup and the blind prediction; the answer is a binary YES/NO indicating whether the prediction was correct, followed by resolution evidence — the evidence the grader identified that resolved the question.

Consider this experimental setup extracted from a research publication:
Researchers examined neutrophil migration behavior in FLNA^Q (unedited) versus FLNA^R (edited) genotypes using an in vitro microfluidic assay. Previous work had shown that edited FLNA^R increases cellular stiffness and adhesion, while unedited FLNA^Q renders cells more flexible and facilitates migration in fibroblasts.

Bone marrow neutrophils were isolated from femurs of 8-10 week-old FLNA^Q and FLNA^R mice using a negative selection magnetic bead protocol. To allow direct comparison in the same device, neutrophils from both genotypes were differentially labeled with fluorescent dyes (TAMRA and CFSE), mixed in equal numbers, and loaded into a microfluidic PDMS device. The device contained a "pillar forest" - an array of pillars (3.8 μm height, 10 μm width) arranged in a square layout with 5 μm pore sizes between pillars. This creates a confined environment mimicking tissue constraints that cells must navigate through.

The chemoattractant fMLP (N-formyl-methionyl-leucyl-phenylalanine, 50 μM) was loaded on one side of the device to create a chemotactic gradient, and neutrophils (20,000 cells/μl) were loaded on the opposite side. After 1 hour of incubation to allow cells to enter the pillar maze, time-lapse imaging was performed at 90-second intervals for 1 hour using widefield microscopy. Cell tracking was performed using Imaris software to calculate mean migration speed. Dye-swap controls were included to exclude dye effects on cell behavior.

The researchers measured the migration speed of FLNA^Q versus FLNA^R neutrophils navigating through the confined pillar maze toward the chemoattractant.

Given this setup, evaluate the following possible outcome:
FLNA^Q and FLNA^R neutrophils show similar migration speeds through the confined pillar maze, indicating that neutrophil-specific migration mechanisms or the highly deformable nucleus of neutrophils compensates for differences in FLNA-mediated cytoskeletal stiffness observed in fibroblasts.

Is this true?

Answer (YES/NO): NO